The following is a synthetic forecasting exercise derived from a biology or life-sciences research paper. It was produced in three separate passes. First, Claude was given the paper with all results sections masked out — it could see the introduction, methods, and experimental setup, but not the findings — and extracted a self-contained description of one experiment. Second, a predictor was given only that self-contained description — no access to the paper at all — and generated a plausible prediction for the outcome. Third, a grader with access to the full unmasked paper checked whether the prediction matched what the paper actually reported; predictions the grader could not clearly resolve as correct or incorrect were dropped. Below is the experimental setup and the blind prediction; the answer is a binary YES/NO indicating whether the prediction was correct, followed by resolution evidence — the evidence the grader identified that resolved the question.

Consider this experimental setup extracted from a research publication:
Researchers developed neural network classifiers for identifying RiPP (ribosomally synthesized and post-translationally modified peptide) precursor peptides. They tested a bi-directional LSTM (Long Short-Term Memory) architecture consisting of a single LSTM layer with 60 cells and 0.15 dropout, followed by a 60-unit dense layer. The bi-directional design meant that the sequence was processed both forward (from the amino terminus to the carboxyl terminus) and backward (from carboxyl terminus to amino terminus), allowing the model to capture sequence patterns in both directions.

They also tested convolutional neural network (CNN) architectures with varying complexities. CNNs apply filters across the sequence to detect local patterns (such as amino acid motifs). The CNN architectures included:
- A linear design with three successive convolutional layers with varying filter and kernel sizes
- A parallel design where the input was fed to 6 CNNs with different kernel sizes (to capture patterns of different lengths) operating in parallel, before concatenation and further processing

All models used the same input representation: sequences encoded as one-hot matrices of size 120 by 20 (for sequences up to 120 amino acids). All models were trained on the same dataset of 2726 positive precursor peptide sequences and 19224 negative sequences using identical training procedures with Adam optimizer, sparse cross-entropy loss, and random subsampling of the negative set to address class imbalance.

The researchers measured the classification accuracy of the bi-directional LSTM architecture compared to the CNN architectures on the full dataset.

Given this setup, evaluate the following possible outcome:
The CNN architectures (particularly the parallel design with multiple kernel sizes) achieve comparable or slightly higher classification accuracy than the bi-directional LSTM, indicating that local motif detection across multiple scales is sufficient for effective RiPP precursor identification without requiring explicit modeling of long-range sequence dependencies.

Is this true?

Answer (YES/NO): YES